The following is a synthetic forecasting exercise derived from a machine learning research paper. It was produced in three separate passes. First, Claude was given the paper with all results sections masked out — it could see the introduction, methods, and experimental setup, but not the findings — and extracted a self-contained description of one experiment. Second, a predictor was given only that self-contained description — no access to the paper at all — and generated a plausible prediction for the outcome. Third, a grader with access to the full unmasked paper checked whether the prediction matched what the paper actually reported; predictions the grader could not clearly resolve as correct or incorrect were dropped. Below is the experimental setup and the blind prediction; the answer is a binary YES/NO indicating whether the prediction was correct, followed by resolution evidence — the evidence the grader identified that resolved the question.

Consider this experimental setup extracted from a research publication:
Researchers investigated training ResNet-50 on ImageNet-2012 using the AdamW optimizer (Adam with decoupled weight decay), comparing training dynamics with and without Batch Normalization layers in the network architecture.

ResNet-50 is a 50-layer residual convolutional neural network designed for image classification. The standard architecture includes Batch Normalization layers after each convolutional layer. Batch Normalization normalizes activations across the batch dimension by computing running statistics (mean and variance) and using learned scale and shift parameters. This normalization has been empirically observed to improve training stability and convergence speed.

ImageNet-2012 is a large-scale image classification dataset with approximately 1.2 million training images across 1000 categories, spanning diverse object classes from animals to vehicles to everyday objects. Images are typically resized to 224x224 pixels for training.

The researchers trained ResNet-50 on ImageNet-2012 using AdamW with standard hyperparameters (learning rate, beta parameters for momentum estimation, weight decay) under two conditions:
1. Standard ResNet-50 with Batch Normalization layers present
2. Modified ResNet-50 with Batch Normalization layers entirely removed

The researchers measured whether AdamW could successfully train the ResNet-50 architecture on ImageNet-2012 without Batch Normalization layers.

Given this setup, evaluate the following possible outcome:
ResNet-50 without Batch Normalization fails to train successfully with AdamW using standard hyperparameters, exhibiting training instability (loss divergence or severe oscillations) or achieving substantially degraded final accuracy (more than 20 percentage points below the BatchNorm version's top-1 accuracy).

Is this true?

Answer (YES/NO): YES